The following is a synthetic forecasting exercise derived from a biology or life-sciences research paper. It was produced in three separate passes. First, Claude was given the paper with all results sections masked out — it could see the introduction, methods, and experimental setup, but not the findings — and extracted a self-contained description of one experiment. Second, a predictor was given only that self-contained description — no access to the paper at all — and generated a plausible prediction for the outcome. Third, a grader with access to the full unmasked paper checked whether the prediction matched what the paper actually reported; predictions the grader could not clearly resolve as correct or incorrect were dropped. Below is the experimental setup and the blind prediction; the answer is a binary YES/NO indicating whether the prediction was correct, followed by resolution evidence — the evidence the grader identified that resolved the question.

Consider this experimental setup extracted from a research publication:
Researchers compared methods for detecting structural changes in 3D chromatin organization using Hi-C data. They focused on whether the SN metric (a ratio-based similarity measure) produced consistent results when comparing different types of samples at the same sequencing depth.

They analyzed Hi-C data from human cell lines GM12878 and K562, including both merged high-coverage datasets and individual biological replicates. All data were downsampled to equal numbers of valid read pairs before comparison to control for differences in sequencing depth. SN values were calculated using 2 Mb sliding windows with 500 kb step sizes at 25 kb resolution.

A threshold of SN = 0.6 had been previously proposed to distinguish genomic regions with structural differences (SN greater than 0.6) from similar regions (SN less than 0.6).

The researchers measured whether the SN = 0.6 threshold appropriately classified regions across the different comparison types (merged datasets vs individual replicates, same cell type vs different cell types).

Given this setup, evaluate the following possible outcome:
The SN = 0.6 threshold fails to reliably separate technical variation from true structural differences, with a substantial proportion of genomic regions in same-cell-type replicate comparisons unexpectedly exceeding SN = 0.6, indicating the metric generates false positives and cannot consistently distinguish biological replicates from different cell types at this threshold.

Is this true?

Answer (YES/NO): NO